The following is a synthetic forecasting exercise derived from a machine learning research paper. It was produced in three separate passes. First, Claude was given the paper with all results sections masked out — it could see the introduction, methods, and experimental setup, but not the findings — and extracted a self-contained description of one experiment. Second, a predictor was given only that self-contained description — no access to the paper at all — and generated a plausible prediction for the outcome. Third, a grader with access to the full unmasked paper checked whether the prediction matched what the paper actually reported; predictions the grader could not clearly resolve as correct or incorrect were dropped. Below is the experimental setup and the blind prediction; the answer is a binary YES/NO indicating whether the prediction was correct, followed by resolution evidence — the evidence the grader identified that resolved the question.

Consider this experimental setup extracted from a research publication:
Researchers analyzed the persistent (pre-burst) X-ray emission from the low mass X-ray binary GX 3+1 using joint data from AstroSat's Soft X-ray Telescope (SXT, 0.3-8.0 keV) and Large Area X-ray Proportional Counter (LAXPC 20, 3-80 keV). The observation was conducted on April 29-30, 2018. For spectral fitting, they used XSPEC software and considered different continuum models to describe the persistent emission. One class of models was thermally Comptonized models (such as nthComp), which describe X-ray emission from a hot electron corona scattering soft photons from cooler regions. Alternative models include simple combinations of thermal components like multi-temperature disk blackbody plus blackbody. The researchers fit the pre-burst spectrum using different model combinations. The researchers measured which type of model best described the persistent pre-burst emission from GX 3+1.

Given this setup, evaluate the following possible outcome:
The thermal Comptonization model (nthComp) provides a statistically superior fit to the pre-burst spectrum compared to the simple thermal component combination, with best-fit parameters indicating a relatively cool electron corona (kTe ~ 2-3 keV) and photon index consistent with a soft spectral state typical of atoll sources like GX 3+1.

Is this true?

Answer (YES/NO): NO